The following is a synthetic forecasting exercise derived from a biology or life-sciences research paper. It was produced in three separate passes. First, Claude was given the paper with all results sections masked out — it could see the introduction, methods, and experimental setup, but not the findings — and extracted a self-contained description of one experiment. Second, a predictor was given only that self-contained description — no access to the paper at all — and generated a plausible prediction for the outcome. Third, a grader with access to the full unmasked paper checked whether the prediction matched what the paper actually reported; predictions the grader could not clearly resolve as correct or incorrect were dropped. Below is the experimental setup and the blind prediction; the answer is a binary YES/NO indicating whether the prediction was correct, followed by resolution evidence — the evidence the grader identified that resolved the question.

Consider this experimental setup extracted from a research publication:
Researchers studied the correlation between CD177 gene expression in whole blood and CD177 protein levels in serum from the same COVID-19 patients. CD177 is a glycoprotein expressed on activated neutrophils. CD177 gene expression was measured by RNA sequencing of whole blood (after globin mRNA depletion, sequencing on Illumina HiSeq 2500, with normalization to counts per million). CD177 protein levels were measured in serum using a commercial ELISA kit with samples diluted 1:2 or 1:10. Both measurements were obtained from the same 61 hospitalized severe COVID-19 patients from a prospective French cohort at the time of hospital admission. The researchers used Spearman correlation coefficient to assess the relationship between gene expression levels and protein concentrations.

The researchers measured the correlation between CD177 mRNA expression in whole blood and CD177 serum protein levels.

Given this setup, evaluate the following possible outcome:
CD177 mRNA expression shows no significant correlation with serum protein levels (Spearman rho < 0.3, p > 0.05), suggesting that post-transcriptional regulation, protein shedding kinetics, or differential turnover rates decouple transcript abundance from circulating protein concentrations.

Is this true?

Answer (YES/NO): NO